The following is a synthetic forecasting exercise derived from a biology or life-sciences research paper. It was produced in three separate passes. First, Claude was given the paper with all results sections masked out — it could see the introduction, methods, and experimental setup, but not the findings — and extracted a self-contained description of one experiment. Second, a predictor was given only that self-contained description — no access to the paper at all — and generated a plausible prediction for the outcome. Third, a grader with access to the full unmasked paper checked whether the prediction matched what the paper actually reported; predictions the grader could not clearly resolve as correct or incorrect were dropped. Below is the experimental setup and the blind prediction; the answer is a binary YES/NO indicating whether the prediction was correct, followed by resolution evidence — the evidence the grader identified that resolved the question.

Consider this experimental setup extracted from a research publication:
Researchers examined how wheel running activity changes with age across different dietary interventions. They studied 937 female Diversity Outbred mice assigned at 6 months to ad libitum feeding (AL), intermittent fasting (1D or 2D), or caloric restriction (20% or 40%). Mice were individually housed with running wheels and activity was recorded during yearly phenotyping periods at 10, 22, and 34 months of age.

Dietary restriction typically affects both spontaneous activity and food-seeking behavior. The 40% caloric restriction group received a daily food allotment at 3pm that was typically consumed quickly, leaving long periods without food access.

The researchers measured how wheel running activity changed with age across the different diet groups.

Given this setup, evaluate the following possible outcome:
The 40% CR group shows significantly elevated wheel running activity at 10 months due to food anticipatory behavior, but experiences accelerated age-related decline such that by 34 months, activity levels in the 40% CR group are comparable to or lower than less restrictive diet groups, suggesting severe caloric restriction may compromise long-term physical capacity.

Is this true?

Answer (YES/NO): NO